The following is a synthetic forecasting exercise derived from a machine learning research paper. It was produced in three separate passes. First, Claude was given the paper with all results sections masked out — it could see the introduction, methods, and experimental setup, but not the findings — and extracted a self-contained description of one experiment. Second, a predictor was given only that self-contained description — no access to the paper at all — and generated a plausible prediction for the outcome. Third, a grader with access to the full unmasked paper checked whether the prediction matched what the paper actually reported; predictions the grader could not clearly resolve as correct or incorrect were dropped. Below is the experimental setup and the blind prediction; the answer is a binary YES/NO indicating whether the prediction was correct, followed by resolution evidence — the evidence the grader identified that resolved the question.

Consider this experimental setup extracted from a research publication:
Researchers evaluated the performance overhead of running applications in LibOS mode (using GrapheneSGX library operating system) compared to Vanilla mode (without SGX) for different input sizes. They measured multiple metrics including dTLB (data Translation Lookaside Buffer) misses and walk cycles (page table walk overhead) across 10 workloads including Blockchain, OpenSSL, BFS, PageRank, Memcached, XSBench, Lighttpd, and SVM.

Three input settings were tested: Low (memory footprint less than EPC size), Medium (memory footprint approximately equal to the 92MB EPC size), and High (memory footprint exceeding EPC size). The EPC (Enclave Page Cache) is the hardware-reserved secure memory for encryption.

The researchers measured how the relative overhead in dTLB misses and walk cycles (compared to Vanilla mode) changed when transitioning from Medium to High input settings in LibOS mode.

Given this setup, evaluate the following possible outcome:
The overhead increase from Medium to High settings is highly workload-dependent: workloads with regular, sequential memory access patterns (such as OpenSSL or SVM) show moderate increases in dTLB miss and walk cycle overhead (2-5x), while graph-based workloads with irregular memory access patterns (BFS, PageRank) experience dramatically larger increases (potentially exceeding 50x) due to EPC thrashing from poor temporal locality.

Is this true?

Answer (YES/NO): NO